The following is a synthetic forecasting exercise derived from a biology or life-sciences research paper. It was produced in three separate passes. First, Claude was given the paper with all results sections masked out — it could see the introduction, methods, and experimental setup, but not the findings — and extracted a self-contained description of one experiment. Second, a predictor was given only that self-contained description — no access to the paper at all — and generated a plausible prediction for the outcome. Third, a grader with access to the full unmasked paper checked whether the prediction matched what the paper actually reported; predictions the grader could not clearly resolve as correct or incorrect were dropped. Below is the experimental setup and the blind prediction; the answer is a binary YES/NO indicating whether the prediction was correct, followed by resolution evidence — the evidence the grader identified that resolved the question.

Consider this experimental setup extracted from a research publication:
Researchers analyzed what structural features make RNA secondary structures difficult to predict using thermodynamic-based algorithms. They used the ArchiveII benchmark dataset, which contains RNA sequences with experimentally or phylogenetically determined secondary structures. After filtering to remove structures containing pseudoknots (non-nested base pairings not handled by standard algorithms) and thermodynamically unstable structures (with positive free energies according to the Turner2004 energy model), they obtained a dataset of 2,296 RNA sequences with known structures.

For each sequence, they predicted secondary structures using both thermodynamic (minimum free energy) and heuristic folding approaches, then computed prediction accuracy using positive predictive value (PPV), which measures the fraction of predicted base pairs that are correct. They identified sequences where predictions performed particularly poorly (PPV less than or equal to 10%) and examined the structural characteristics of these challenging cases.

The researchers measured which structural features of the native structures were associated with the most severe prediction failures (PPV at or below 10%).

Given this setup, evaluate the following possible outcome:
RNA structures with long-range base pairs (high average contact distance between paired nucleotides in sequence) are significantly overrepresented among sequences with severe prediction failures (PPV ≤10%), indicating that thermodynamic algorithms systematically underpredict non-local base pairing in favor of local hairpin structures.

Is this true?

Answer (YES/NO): NO